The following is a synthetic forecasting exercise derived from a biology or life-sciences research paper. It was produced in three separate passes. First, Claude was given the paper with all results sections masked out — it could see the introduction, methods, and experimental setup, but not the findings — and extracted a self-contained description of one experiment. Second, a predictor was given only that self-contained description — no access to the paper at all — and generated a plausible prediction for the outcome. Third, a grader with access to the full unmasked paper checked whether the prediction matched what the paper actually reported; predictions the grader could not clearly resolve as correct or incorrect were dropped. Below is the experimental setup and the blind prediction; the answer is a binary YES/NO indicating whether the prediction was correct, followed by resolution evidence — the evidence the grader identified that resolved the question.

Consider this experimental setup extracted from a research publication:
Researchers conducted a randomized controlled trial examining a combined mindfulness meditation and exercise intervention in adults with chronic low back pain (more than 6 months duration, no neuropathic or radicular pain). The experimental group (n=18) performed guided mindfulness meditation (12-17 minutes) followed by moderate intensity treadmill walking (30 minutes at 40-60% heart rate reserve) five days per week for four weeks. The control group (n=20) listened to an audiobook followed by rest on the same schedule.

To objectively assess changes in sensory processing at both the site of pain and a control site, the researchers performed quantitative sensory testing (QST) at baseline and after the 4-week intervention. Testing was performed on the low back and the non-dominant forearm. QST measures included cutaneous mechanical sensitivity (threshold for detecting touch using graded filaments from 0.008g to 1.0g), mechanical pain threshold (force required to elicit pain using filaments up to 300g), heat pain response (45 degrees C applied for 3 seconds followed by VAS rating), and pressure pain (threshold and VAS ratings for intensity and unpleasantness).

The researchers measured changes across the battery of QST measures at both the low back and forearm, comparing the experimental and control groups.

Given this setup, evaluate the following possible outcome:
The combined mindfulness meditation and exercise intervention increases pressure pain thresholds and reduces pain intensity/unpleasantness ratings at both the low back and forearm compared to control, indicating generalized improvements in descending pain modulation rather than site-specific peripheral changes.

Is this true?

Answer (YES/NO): NO